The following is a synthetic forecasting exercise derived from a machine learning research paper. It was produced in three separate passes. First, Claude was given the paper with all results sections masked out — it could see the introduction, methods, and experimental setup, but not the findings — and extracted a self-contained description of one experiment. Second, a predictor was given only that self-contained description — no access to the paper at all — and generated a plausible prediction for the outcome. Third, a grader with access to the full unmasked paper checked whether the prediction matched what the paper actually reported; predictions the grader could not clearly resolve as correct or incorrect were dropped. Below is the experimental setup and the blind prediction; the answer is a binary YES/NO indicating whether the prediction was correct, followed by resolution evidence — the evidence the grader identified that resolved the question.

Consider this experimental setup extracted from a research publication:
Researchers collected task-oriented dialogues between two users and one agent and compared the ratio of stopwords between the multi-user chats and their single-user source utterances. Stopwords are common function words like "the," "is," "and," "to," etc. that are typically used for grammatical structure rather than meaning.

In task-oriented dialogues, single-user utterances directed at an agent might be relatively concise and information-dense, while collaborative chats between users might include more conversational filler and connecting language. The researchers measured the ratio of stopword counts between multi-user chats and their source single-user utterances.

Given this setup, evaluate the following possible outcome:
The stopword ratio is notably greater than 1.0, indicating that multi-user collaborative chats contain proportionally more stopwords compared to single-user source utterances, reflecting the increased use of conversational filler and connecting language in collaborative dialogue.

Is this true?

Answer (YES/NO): YES